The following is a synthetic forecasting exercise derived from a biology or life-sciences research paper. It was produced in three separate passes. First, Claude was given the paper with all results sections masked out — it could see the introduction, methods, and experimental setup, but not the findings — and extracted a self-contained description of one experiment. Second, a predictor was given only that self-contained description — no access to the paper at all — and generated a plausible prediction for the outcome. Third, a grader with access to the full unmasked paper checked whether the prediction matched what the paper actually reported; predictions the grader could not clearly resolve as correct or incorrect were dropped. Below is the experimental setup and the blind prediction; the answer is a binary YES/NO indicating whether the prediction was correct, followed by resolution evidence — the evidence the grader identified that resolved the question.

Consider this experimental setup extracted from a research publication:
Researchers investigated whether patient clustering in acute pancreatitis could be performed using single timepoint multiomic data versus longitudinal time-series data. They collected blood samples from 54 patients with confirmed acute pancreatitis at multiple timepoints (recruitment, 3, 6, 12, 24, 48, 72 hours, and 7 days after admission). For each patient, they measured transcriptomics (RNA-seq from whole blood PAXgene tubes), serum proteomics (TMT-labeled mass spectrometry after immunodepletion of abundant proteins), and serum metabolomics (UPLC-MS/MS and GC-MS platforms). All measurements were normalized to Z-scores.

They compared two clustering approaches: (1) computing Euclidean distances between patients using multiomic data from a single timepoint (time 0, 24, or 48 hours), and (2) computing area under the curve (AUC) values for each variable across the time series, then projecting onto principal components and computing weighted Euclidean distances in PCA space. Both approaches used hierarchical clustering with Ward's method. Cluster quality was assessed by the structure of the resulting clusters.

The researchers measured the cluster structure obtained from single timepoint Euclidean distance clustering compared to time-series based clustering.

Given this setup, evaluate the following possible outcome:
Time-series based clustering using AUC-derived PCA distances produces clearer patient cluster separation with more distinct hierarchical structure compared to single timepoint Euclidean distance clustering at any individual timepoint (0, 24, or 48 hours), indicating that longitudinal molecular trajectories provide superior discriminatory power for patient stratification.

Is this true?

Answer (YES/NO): YES